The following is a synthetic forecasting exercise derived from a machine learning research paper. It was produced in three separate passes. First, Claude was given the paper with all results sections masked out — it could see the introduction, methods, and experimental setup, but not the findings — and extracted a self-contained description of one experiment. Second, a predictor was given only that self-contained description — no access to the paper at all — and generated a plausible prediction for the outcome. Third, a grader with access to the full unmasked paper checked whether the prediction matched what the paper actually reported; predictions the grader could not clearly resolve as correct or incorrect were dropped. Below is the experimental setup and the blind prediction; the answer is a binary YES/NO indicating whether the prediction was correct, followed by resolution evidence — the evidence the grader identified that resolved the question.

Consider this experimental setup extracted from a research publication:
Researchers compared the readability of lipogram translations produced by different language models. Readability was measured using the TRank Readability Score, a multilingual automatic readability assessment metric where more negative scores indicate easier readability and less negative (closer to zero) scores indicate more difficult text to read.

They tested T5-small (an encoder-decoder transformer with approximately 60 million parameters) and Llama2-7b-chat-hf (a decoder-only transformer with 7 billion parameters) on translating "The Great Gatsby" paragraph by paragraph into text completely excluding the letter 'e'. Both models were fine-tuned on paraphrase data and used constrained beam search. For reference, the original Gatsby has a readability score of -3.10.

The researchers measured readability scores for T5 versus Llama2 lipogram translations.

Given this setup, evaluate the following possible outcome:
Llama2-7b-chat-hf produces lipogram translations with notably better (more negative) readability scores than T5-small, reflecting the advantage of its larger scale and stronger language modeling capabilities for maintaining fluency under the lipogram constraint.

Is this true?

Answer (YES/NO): YES